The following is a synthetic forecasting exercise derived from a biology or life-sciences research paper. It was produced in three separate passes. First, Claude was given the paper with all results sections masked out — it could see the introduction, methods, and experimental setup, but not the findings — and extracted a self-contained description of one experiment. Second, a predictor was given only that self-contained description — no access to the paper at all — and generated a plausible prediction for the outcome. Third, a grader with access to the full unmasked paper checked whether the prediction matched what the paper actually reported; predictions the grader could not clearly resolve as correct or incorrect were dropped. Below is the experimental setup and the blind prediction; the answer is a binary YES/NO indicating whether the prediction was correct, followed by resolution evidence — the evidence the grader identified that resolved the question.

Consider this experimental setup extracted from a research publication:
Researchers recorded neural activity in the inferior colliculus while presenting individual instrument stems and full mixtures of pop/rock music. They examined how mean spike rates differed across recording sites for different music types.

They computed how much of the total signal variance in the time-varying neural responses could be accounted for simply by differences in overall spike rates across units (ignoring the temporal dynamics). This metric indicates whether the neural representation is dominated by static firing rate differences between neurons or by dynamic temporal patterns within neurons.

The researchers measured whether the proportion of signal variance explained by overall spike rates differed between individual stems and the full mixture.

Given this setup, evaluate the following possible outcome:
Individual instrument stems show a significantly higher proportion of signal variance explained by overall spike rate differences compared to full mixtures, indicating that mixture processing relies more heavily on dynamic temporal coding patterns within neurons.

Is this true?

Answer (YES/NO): NO